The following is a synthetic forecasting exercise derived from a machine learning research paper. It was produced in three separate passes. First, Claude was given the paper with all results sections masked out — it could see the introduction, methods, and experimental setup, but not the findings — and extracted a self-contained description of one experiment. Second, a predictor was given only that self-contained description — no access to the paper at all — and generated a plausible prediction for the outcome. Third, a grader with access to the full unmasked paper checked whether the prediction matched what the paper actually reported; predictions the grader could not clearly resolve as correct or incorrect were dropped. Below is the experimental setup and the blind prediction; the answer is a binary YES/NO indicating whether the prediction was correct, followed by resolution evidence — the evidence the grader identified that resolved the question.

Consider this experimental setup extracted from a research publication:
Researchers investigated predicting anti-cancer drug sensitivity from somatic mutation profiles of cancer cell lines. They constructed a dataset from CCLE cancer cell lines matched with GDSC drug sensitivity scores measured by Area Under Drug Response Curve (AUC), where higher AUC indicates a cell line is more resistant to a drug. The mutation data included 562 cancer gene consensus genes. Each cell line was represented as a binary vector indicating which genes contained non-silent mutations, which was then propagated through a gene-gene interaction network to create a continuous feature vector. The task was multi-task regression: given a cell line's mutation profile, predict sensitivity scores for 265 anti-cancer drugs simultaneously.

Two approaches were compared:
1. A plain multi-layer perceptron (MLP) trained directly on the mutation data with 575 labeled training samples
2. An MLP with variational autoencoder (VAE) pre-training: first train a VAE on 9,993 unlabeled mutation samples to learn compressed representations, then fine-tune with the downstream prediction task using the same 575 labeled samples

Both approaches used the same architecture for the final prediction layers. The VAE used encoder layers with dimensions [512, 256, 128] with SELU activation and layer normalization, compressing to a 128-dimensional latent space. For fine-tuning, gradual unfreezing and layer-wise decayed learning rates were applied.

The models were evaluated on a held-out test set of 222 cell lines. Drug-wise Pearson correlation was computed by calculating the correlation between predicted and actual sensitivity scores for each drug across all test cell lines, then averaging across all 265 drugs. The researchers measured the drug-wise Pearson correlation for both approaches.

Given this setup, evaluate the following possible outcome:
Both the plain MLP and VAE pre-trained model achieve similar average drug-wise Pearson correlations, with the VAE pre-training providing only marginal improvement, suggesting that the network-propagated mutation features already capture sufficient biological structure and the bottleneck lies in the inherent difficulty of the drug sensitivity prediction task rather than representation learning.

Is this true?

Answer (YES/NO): NO